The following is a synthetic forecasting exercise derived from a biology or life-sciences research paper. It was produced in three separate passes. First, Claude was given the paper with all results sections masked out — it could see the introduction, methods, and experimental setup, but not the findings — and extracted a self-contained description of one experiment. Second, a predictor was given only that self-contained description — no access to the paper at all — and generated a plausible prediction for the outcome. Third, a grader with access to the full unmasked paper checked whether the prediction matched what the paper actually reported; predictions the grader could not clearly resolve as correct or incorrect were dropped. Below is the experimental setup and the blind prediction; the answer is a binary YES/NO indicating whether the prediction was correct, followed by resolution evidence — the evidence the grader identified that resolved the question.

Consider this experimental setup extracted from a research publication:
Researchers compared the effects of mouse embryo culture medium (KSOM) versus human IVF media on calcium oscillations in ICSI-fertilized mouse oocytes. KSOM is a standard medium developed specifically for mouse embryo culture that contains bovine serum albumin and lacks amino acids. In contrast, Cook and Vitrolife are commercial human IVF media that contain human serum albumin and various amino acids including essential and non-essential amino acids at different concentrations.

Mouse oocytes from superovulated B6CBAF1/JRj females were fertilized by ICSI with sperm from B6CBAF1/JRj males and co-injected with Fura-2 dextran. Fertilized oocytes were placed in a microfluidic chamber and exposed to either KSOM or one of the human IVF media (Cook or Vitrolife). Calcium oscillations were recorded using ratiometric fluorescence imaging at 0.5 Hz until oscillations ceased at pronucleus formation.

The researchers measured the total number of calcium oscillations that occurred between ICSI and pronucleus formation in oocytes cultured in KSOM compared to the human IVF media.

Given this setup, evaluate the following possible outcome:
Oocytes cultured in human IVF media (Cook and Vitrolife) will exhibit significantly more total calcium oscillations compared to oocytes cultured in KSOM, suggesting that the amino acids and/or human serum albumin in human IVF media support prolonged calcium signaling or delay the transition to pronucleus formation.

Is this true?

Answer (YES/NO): NO